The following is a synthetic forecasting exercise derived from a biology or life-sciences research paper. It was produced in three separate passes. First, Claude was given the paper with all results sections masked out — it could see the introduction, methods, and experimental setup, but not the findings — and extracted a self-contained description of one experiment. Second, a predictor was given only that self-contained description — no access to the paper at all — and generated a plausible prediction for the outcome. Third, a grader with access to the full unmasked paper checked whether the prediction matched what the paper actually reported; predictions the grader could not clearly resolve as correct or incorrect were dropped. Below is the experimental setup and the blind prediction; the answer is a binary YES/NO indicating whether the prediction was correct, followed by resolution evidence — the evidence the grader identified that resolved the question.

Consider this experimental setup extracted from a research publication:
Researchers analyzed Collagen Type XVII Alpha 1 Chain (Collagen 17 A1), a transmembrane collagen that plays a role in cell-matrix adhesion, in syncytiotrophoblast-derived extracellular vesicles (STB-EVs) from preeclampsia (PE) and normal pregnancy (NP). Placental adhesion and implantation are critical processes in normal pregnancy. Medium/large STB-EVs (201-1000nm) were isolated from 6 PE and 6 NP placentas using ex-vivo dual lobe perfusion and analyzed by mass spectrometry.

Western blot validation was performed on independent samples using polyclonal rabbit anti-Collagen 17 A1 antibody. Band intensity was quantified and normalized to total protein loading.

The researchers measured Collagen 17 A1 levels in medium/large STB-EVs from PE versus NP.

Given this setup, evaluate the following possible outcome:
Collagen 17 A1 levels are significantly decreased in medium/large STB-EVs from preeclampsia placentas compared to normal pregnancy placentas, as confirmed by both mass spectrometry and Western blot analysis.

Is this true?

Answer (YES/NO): NO